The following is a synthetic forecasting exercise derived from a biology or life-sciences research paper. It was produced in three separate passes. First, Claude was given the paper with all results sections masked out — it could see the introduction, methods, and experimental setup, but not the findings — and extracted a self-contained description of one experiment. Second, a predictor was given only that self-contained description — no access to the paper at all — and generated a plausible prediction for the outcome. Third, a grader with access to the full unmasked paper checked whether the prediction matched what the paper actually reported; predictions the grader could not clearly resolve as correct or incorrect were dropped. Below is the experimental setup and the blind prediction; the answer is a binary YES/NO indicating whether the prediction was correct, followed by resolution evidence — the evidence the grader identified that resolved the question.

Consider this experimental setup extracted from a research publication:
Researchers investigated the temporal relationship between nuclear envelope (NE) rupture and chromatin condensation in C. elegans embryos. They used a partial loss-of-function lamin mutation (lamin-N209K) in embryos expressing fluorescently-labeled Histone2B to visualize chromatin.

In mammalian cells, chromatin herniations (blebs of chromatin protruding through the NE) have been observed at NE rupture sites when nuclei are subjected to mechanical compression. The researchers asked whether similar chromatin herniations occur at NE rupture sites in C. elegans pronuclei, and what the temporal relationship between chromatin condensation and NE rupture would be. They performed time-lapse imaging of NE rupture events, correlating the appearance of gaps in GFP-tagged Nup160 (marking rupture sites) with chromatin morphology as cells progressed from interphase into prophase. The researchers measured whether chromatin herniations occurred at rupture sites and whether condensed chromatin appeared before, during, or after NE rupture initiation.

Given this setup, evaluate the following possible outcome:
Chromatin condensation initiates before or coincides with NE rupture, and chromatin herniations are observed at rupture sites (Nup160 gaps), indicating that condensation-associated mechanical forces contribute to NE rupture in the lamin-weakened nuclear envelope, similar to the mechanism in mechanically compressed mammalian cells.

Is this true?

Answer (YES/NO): NO